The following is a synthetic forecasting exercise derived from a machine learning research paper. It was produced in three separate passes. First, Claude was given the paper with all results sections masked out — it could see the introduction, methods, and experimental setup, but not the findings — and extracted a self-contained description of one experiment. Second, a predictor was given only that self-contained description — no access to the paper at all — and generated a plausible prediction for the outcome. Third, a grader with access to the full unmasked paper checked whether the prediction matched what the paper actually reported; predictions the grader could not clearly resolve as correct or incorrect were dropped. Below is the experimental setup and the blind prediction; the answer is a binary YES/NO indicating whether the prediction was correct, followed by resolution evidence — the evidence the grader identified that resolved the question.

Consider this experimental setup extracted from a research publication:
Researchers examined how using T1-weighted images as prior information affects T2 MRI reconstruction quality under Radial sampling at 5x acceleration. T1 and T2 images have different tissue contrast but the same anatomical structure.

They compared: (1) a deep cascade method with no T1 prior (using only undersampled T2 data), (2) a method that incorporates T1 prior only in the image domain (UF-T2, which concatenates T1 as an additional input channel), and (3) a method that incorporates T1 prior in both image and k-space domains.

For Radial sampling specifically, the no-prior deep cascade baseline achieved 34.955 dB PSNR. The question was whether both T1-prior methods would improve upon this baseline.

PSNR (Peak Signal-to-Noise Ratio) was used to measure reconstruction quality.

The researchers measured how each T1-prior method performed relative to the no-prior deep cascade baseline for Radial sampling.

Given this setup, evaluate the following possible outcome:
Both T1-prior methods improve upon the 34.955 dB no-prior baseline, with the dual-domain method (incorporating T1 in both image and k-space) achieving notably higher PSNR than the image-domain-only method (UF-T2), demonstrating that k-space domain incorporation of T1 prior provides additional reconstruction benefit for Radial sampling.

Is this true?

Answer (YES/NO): NO